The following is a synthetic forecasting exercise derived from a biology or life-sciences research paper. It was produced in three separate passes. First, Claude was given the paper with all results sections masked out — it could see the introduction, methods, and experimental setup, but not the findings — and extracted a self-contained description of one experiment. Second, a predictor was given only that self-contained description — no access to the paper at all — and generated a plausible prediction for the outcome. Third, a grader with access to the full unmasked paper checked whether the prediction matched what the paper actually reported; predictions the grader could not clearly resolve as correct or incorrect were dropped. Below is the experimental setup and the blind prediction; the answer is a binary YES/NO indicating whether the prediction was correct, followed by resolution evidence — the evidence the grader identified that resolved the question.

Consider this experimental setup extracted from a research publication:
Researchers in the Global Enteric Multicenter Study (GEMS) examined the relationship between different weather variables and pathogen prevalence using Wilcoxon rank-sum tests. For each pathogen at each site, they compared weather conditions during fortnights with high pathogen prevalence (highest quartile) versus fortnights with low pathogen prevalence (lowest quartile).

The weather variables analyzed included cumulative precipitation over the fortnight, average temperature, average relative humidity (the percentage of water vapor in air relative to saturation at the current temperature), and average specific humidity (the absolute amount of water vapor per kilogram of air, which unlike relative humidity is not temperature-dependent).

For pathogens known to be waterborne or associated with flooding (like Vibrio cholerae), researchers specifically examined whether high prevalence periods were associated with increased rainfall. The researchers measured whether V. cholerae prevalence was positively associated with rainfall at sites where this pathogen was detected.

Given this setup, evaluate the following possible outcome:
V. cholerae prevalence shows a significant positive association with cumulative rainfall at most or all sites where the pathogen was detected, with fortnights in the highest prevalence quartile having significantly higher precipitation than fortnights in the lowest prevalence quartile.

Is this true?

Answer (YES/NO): NO